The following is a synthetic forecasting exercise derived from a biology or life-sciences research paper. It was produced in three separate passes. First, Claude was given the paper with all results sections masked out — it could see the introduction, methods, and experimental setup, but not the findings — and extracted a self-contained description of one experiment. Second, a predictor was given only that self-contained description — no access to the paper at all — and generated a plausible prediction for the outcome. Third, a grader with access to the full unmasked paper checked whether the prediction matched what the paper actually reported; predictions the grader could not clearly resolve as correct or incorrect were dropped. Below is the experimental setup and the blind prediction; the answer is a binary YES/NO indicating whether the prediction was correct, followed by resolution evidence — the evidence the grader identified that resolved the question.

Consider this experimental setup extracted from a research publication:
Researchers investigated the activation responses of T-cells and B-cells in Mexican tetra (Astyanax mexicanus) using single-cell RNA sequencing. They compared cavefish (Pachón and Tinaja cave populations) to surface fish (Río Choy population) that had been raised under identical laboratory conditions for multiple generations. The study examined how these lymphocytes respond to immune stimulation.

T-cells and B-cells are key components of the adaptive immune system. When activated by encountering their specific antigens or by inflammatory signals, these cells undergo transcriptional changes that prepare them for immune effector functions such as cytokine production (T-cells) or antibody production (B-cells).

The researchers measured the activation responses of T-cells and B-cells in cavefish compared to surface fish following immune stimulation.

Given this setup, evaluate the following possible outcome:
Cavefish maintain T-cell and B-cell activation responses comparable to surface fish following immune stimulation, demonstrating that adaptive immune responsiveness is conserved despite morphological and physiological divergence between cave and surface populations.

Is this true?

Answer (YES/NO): NO